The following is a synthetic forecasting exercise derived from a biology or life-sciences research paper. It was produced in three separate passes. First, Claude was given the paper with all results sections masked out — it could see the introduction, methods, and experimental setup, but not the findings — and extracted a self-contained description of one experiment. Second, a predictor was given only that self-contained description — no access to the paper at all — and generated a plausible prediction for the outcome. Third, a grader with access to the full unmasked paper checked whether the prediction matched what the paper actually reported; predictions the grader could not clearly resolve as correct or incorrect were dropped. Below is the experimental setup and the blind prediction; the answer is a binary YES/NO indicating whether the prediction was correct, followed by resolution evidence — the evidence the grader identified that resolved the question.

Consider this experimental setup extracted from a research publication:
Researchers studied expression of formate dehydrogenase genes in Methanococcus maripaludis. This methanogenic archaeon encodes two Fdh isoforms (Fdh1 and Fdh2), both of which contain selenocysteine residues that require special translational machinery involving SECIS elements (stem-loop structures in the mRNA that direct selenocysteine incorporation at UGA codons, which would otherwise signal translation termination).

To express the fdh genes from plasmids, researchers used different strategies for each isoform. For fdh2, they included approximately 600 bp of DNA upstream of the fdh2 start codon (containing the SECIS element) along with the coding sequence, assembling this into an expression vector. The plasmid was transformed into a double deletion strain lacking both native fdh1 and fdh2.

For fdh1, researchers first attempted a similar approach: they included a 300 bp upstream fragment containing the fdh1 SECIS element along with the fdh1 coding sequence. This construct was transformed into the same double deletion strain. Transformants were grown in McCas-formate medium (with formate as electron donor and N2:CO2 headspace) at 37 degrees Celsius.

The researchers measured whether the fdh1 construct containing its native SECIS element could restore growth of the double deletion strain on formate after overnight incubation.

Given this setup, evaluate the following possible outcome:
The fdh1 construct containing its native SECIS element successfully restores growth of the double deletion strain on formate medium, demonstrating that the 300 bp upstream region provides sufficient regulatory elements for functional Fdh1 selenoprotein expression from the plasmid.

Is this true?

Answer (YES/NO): NO